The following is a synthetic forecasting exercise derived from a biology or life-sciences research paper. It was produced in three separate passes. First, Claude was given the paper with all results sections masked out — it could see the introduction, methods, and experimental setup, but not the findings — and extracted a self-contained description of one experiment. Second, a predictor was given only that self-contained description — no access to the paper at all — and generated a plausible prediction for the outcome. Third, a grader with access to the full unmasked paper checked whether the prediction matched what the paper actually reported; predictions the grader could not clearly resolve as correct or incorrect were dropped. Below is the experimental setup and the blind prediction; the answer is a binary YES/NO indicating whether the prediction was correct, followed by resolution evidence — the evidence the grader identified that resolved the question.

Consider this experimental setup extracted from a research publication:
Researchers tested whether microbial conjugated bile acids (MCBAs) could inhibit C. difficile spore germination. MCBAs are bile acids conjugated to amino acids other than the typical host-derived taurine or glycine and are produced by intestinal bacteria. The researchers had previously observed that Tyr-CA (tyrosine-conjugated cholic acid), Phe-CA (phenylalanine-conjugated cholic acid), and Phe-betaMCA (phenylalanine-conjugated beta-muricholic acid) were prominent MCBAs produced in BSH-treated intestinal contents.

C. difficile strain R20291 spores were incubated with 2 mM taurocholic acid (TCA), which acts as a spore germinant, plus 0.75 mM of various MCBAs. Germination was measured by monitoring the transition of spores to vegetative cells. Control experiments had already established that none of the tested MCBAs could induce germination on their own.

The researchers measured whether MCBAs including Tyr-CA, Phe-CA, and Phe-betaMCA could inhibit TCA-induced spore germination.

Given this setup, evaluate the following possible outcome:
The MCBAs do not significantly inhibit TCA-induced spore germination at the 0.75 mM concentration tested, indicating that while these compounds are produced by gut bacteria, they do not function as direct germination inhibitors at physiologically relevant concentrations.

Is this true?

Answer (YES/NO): NO